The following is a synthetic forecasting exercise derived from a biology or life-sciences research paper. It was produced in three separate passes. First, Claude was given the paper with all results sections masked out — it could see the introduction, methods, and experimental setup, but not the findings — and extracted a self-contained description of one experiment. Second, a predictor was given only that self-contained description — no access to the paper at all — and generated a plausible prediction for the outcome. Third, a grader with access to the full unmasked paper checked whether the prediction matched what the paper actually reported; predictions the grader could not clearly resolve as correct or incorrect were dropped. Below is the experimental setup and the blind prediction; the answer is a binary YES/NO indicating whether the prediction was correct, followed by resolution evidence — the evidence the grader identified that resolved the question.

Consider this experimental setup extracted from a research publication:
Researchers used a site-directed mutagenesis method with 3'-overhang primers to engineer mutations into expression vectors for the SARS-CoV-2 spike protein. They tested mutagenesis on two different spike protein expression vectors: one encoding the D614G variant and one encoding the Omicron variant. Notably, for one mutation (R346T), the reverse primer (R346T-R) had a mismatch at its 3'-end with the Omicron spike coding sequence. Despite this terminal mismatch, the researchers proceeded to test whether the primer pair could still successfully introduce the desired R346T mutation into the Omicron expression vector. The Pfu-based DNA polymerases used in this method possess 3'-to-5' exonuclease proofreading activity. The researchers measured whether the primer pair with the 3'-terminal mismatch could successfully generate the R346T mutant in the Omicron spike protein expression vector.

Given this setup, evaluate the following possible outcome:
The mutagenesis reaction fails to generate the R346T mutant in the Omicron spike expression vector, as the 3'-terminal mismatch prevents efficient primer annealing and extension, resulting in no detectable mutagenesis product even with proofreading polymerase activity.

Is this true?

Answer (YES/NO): NO